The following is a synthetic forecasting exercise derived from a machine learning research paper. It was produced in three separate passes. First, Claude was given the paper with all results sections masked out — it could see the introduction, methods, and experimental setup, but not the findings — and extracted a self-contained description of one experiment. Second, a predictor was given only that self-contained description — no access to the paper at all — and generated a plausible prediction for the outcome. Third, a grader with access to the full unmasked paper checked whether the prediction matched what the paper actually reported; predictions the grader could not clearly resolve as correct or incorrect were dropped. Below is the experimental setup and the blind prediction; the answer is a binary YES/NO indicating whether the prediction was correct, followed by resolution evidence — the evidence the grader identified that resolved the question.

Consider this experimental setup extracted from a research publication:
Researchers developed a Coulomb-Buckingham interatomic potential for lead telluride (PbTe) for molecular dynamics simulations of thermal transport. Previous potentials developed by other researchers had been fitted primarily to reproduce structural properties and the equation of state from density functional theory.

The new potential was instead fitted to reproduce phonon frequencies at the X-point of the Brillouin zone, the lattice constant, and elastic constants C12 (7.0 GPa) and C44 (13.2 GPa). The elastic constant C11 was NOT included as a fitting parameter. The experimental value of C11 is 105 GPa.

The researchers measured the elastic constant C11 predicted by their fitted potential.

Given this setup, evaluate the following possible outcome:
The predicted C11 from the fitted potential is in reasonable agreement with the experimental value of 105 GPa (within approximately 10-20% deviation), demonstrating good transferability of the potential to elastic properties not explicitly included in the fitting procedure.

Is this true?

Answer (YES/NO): NO